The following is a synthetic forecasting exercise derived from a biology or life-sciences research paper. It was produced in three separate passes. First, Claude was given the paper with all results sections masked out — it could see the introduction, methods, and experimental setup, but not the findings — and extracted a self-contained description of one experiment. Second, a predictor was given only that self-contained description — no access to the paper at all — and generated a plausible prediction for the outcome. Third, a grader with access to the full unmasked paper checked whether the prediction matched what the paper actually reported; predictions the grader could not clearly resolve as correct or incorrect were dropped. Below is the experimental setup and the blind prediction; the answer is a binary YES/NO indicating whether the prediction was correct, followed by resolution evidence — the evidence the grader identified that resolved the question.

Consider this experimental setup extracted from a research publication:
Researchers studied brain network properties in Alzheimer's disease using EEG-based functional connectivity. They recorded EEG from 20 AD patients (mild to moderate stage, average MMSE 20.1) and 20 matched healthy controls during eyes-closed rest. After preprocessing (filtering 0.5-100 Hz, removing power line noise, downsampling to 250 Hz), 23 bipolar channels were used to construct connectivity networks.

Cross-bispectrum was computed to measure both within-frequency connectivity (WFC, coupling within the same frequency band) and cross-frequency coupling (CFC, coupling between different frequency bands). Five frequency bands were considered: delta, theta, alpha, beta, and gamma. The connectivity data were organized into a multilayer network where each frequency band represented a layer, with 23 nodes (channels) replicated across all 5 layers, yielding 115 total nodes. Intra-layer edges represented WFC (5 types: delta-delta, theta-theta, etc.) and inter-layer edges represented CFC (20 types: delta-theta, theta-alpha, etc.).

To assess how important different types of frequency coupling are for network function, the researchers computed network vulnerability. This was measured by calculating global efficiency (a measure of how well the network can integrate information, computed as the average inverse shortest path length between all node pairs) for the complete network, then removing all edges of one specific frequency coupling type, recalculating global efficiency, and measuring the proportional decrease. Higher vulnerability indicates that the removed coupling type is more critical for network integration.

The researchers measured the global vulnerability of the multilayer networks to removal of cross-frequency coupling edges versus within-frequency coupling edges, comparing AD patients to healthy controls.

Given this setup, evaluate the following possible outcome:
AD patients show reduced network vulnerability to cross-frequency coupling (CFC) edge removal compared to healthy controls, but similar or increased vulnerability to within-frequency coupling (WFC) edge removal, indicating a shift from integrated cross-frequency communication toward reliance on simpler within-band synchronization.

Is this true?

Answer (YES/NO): NO